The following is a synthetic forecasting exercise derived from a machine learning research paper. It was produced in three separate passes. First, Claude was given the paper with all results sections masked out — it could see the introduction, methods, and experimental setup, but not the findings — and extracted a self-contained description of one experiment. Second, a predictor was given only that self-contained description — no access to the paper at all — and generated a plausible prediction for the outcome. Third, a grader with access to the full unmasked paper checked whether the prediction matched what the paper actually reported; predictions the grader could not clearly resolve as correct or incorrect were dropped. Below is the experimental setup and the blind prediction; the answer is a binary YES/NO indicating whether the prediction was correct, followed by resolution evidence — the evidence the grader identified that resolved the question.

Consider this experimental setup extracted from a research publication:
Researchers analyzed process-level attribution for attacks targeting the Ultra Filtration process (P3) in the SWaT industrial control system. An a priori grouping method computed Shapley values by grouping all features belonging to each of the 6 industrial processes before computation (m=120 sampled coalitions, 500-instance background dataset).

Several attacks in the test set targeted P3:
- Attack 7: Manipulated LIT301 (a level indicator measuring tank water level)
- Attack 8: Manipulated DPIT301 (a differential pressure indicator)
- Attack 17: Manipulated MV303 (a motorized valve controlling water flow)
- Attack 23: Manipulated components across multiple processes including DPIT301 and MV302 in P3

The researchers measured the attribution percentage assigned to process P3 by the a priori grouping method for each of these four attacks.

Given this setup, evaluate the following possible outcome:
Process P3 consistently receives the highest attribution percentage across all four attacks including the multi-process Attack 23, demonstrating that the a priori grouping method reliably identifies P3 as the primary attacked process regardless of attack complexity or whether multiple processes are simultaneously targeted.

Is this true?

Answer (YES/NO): YES